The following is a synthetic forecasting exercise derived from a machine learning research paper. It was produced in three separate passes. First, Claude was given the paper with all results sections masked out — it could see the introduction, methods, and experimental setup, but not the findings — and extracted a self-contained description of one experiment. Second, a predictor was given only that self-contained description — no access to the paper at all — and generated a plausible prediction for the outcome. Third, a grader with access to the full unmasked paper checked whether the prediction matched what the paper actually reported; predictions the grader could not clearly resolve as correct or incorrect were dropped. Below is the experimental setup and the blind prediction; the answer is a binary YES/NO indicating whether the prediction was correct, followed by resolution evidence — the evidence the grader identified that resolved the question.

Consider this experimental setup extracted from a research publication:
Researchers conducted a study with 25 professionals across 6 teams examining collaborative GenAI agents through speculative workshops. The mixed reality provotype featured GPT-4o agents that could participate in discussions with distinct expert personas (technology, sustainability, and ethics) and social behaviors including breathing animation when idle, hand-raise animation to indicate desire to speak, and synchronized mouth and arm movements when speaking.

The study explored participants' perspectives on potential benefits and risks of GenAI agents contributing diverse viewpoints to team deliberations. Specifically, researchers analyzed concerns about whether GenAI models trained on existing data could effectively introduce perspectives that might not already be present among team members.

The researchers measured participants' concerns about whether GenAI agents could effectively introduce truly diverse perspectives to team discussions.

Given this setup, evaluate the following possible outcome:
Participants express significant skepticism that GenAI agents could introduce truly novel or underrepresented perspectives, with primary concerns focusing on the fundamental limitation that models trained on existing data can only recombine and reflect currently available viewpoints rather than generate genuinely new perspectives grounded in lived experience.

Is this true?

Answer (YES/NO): NO